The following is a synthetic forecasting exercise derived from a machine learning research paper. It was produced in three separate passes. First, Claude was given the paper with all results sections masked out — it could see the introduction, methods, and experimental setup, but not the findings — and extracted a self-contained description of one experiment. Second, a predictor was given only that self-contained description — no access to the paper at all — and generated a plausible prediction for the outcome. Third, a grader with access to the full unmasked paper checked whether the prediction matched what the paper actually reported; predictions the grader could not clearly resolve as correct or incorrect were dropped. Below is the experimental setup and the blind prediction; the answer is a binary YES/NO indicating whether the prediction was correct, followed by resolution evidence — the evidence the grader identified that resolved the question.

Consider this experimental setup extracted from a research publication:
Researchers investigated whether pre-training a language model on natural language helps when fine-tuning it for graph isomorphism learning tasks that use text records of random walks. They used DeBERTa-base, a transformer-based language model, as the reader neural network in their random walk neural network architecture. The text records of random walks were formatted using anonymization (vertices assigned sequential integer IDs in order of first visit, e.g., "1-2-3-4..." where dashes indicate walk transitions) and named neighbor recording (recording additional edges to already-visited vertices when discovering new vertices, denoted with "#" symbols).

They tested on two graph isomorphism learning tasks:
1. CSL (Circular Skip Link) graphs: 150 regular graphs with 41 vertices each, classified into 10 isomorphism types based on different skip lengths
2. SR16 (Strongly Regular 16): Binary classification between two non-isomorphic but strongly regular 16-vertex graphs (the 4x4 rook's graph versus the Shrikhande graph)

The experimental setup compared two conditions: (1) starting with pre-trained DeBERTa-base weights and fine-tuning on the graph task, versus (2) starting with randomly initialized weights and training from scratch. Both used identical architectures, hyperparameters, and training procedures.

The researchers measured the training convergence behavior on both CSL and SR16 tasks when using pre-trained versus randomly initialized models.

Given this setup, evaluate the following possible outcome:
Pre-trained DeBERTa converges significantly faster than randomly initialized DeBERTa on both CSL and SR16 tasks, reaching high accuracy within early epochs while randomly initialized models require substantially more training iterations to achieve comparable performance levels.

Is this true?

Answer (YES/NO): NO